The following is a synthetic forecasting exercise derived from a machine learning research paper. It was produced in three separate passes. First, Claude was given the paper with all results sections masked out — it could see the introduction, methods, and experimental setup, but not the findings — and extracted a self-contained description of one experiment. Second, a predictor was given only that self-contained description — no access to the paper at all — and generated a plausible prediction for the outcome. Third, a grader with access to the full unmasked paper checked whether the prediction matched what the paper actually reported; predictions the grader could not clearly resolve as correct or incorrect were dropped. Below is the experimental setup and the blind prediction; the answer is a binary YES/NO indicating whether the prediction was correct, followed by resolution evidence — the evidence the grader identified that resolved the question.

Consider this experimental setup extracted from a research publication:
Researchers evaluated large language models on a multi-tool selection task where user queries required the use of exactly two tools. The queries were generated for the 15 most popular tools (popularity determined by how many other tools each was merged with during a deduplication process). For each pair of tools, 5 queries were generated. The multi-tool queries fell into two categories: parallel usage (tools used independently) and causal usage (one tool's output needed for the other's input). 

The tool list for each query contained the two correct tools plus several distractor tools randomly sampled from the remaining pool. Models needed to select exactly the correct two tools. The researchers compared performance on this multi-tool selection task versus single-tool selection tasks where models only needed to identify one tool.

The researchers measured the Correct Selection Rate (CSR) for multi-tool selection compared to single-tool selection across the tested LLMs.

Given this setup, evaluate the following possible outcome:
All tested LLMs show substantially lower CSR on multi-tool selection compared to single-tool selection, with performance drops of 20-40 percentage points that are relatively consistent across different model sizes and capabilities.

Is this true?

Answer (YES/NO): NO